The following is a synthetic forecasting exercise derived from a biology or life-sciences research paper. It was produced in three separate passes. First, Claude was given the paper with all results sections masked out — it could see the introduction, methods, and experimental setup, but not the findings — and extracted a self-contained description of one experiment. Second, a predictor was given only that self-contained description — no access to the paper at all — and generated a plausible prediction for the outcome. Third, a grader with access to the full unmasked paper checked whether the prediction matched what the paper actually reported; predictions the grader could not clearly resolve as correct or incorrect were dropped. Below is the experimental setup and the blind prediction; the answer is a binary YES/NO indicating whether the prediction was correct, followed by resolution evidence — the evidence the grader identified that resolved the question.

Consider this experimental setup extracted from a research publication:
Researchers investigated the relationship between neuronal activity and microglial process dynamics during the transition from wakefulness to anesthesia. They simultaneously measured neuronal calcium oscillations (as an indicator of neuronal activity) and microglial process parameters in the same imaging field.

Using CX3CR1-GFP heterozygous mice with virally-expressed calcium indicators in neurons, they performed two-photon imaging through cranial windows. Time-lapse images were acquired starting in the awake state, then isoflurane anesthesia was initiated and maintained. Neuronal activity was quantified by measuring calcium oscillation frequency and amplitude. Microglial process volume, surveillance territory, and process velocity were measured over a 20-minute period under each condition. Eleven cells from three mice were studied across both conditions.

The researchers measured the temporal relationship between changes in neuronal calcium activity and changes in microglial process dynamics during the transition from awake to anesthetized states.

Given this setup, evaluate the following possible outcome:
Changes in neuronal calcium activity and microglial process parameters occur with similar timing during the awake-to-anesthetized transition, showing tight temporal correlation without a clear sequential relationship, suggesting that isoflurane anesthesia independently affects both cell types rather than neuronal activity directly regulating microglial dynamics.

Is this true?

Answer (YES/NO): NO